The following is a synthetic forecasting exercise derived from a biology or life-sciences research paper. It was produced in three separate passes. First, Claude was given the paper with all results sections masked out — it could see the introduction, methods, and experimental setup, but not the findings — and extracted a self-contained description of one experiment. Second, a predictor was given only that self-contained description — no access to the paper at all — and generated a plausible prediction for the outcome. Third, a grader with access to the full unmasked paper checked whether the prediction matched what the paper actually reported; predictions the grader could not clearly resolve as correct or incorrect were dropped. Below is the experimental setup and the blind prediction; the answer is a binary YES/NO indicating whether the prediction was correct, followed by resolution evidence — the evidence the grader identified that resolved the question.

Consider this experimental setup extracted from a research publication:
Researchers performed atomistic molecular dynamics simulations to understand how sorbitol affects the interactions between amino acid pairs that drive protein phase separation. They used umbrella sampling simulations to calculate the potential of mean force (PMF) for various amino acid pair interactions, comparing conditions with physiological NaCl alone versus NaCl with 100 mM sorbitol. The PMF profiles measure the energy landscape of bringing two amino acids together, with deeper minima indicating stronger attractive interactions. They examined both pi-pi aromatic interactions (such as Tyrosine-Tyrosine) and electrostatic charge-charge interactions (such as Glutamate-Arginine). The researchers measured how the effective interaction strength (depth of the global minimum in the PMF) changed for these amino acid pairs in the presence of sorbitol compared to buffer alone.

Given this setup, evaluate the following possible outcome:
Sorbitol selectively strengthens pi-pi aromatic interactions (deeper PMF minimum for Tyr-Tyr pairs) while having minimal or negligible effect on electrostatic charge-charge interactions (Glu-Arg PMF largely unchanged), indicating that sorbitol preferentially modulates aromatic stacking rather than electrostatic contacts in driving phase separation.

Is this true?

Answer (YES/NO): NO